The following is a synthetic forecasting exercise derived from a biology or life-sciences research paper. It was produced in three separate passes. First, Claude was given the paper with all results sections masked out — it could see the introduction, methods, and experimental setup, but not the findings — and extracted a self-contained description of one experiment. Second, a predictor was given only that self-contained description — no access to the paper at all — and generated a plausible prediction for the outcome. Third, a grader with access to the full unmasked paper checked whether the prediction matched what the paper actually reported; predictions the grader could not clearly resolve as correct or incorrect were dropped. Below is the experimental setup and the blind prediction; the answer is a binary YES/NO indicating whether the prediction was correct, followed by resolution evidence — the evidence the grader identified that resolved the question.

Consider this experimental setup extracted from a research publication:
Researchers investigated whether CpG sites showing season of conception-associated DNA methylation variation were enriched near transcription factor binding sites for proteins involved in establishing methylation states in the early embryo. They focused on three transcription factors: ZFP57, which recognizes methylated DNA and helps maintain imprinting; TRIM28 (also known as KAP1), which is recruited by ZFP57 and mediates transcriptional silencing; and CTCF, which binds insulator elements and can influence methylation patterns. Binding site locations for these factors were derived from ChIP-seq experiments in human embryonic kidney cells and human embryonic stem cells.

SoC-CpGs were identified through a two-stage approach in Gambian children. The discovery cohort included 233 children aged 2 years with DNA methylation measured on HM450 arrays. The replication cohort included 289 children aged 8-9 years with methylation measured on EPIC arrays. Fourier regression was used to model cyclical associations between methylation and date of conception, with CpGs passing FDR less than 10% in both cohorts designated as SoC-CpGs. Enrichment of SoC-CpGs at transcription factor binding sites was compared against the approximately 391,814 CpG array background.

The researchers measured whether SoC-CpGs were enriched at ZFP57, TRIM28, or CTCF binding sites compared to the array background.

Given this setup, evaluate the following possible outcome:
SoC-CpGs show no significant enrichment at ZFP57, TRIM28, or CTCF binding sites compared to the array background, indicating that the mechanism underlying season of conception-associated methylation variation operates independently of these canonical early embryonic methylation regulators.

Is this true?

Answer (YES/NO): YES